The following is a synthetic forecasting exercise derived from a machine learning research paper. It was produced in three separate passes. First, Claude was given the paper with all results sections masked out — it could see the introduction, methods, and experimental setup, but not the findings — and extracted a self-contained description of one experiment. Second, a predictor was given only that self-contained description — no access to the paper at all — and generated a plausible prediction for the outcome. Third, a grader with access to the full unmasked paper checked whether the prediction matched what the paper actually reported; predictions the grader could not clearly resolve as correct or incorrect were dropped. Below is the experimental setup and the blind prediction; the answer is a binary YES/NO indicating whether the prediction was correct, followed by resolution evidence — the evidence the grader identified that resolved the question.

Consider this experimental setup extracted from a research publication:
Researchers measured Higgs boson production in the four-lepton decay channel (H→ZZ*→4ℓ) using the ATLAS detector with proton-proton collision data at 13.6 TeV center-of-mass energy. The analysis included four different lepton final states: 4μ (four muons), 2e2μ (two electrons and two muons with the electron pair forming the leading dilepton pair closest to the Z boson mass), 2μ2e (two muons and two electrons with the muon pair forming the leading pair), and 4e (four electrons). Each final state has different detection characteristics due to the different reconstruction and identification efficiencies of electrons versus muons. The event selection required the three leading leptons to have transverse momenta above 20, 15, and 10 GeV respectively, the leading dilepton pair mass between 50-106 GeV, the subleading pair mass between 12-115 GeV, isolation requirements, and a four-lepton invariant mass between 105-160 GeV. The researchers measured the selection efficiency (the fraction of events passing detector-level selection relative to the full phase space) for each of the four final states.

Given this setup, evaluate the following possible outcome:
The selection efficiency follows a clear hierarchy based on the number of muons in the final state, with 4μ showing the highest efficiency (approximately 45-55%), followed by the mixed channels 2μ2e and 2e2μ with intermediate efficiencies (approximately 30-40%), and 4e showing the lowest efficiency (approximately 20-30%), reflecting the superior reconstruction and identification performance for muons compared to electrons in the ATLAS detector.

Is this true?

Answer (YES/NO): NO